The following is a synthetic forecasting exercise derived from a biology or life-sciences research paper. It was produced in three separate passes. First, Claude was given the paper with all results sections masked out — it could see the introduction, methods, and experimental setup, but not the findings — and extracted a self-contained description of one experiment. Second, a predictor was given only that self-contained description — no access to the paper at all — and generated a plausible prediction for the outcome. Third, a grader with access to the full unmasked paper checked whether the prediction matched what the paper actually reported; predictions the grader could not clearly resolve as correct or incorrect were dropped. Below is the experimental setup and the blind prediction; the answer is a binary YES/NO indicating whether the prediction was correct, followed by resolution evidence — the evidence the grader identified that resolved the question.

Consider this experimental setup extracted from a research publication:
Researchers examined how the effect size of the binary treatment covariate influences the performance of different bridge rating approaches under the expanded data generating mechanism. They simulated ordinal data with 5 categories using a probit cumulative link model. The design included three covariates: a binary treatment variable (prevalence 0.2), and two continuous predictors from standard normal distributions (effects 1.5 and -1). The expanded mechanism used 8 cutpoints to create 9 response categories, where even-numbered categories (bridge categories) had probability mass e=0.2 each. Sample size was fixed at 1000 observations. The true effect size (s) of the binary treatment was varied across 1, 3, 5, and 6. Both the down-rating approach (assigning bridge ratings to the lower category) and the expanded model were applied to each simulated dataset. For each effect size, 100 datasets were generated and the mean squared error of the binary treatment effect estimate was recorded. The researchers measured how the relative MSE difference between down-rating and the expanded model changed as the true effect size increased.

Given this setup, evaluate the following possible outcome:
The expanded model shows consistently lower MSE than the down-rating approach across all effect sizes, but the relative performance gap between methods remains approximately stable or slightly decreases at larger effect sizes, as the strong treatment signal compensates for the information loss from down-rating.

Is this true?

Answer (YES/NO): NO